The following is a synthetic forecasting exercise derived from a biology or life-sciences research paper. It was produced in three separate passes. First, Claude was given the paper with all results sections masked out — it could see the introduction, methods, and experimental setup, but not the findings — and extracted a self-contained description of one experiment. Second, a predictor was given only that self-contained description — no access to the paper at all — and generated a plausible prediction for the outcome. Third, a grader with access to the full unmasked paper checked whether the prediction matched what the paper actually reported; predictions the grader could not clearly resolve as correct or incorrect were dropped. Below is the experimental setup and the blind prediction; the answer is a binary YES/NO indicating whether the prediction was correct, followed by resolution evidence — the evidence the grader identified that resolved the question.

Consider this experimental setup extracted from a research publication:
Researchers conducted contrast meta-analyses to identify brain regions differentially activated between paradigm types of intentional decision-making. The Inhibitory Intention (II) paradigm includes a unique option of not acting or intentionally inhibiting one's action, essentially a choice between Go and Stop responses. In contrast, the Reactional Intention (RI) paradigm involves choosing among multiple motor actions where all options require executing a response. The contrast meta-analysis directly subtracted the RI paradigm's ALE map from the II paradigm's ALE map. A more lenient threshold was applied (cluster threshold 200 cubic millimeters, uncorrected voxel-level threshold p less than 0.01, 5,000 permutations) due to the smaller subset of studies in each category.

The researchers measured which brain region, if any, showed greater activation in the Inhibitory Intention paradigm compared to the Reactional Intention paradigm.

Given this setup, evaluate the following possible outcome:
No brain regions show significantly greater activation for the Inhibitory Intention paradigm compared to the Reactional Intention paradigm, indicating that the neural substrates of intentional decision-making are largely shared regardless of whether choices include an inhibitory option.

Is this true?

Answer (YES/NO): NO